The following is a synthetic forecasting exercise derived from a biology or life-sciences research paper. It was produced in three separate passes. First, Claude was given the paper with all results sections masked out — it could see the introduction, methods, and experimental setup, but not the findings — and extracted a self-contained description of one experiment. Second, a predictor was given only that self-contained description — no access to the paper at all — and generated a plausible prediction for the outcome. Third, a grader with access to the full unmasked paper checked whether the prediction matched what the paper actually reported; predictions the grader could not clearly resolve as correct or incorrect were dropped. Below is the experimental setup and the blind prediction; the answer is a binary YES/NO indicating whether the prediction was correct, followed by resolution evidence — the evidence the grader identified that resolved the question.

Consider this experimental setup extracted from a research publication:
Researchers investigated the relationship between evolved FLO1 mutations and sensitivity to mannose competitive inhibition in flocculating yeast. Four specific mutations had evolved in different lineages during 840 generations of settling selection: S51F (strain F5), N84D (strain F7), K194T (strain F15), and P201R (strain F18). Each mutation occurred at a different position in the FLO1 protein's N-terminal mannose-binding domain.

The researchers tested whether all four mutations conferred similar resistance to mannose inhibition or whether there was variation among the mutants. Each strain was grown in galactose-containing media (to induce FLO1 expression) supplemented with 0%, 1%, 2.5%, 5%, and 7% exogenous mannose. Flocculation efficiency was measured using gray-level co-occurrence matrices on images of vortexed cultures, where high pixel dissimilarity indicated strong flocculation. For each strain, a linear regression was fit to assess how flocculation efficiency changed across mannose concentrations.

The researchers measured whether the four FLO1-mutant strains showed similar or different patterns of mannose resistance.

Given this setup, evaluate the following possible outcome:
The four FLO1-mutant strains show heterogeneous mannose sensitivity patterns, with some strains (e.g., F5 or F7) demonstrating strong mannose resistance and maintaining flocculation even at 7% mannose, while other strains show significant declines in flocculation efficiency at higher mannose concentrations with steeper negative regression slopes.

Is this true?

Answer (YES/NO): NO